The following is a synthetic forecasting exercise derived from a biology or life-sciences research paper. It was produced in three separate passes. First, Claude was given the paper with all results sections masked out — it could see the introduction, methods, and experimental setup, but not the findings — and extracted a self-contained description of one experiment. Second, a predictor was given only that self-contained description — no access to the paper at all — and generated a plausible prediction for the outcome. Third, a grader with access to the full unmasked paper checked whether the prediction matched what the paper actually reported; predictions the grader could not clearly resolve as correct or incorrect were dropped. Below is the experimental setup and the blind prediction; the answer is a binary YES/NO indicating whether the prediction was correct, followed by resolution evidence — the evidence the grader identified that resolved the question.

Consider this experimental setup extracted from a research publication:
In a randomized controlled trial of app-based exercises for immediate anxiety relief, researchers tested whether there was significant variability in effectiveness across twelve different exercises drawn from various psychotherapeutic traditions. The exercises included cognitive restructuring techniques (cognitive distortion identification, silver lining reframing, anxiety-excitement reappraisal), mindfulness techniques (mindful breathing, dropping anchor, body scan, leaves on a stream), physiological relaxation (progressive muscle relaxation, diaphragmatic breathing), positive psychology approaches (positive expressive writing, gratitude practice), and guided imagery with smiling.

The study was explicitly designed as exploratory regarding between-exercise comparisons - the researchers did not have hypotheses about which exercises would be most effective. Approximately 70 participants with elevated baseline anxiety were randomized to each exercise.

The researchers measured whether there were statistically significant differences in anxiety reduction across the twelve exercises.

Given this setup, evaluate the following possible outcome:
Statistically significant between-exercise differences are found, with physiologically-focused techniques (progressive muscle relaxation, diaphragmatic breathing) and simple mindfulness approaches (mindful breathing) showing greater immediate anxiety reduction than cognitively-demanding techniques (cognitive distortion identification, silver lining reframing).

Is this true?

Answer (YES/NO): NO